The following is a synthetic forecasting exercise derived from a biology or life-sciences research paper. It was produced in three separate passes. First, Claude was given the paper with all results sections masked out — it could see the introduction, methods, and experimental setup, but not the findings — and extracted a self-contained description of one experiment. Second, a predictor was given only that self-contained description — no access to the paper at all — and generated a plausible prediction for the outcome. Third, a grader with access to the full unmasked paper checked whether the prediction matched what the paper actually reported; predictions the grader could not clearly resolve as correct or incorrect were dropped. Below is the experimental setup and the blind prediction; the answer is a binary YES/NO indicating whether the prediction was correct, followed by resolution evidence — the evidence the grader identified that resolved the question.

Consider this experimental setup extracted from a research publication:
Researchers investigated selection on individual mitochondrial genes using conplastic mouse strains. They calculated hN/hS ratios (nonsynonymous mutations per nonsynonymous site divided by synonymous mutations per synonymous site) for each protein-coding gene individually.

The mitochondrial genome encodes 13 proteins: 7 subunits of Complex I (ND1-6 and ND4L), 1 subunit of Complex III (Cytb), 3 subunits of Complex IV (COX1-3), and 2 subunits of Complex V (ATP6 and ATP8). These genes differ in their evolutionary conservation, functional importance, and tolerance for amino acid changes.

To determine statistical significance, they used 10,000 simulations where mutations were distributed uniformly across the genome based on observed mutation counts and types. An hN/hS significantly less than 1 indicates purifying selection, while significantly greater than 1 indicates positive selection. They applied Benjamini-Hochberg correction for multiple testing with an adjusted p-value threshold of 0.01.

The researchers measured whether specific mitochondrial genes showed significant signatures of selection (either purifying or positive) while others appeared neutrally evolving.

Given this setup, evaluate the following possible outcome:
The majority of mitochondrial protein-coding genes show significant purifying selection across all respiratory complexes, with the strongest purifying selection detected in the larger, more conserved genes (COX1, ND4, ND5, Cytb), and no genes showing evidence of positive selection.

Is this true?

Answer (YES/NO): NO